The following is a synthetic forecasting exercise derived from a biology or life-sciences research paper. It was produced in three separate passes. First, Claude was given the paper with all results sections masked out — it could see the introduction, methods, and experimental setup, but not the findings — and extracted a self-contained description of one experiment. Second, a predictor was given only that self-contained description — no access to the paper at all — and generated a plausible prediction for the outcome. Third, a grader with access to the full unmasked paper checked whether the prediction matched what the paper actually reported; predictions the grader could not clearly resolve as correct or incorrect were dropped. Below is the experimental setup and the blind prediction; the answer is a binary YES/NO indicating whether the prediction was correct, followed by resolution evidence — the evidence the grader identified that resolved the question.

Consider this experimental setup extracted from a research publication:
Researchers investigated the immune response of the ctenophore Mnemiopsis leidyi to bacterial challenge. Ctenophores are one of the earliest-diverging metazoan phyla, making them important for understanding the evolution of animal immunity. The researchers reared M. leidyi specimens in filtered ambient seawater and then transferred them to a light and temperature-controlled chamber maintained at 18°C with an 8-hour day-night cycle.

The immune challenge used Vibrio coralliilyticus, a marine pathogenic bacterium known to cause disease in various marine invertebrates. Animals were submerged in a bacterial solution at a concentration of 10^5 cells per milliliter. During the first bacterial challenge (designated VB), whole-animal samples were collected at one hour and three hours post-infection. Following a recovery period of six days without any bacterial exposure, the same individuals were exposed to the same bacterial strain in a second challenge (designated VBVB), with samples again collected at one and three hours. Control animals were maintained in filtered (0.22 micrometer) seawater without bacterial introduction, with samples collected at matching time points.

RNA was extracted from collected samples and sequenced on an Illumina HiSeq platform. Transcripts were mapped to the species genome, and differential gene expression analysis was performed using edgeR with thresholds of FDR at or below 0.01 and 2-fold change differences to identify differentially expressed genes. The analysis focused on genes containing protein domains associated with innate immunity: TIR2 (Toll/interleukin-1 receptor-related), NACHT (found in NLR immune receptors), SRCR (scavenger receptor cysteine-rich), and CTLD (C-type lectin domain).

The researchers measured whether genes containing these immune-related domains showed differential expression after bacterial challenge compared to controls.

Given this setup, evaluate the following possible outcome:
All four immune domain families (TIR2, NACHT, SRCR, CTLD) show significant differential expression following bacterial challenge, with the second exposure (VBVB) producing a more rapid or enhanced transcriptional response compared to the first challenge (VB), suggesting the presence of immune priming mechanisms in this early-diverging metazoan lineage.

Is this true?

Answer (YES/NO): YES